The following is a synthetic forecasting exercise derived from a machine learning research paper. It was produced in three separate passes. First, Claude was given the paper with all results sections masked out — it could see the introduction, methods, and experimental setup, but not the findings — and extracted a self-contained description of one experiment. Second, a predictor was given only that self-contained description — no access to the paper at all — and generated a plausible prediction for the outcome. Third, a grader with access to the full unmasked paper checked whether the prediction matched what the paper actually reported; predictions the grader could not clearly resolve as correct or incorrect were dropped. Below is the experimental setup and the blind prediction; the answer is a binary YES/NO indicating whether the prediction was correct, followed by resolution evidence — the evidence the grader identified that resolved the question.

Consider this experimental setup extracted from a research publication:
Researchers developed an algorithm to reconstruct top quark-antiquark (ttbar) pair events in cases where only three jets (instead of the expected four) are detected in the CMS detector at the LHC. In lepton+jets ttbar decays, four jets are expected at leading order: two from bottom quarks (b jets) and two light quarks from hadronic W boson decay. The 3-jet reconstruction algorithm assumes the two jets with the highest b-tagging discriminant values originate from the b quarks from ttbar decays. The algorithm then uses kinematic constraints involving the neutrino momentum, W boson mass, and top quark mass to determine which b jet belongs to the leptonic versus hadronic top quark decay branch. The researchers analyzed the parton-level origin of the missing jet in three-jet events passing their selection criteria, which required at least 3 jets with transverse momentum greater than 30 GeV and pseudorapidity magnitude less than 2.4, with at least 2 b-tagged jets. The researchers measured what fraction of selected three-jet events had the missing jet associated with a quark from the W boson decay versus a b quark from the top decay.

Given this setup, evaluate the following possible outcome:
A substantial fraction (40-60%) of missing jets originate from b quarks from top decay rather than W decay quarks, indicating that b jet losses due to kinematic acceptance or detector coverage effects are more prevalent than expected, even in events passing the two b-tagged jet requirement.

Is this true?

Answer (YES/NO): NO